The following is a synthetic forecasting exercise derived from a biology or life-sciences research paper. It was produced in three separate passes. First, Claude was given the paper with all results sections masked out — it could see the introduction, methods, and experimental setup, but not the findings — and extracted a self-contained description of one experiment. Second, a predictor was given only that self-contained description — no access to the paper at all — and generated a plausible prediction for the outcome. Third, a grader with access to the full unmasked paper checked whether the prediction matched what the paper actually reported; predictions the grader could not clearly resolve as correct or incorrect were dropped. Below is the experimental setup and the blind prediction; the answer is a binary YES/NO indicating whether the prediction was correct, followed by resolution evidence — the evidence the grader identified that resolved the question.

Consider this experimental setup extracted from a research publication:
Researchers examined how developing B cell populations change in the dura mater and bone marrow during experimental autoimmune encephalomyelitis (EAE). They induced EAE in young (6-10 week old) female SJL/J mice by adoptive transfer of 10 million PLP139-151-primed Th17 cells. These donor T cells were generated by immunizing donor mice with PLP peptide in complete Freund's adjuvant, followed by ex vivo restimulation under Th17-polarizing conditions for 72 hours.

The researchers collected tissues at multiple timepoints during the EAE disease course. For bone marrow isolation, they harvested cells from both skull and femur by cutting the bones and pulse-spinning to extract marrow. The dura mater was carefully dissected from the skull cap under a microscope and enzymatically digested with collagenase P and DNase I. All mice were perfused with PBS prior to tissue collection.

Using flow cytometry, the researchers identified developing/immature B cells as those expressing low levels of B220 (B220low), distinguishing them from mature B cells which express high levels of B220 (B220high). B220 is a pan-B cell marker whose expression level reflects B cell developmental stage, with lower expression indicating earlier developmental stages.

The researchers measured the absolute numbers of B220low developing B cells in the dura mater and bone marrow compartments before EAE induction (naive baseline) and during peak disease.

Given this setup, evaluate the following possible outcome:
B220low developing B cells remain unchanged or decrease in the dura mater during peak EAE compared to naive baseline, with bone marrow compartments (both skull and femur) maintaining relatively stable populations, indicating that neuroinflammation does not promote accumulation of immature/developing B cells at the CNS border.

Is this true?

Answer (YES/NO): NO